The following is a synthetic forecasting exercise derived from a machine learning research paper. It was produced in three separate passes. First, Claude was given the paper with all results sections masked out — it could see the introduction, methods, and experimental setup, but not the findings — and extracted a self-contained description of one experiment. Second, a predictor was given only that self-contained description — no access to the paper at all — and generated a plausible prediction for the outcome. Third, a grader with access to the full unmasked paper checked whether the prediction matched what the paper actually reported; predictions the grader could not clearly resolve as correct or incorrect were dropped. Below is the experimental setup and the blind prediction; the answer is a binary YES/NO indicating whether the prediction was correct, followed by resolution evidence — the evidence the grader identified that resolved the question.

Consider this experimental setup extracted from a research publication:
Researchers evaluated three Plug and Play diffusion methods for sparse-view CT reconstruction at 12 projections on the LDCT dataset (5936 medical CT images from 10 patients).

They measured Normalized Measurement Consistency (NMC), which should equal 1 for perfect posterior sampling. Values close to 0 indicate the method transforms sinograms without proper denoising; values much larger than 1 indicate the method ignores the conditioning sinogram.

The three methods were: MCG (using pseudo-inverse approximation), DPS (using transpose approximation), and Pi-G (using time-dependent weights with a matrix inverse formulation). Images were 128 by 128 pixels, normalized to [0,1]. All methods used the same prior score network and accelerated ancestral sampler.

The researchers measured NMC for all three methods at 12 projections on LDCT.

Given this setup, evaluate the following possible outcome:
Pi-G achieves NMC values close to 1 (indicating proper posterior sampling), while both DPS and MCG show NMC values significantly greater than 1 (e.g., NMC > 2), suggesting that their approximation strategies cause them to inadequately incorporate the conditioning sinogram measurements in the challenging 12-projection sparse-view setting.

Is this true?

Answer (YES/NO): NO